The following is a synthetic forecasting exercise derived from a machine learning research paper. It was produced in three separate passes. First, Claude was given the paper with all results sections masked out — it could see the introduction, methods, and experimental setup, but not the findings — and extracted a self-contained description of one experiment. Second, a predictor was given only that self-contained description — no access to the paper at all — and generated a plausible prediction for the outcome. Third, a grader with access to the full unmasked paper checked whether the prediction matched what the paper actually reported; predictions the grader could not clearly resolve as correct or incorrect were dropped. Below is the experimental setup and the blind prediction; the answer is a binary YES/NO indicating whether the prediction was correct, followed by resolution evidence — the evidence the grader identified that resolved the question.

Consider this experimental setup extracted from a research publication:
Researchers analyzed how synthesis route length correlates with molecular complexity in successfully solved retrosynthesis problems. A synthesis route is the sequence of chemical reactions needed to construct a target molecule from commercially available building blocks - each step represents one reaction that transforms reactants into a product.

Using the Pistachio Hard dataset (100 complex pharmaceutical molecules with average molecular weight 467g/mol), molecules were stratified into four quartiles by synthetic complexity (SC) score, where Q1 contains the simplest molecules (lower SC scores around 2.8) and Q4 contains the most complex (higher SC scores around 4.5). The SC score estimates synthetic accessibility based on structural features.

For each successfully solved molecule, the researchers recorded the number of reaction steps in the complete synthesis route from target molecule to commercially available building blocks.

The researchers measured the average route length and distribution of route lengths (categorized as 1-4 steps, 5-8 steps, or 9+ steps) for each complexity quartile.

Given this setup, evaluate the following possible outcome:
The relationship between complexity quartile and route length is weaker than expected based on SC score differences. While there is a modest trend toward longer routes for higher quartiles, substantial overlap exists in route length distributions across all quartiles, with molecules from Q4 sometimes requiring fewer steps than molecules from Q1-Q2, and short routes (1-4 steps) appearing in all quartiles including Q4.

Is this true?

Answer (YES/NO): NO